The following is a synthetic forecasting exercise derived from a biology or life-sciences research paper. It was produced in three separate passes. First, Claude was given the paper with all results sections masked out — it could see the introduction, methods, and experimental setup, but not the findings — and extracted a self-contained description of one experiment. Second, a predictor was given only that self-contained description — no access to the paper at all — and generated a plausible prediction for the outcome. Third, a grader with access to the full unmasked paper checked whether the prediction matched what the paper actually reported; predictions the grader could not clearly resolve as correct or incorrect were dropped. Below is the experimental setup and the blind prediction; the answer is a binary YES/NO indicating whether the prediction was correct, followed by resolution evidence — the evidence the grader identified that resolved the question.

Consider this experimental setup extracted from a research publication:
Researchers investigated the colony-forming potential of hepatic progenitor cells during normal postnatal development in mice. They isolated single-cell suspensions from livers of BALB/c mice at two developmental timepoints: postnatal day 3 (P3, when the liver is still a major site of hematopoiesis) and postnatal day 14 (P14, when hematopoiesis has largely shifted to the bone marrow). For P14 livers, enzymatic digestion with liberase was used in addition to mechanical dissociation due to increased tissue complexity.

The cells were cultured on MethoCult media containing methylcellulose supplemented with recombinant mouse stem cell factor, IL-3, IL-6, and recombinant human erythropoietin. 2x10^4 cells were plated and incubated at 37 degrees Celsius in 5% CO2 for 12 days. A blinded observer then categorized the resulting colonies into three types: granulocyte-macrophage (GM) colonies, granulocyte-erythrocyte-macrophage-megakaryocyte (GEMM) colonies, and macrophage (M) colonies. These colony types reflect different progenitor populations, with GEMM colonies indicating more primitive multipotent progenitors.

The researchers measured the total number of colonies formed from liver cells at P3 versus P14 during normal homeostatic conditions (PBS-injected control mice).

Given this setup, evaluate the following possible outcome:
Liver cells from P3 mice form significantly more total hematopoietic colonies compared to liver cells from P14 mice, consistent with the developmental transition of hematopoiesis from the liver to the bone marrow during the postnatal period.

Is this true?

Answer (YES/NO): NO